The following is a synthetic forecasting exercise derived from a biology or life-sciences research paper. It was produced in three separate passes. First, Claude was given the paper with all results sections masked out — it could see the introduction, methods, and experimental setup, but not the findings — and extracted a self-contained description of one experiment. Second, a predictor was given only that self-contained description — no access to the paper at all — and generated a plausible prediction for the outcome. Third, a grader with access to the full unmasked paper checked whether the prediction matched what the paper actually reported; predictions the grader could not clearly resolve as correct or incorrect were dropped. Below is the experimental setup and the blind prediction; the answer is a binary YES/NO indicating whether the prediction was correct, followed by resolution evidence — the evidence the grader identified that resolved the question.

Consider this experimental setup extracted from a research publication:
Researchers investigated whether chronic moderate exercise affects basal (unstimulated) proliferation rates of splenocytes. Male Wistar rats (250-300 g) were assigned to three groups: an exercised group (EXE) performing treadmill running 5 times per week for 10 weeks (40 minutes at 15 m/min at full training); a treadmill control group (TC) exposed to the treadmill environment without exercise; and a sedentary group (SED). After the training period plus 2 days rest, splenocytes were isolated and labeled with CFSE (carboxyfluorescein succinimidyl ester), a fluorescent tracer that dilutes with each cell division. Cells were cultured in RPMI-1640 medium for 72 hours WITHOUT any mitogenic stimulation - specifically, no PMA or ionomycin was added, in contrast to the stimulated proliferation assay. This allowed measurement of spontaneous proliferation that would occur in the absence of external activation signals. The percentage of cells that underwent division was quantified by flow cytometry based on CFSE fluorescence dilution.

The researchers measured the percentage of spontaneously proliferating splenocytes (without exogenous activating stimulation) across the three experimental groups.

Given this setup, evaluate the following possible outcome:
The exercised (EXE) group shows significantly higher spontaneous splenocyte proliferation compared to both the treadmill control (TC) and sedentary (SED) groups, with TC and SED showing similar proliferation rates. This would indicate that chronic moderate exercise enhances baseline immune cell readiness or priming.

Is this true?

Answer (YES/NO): NO